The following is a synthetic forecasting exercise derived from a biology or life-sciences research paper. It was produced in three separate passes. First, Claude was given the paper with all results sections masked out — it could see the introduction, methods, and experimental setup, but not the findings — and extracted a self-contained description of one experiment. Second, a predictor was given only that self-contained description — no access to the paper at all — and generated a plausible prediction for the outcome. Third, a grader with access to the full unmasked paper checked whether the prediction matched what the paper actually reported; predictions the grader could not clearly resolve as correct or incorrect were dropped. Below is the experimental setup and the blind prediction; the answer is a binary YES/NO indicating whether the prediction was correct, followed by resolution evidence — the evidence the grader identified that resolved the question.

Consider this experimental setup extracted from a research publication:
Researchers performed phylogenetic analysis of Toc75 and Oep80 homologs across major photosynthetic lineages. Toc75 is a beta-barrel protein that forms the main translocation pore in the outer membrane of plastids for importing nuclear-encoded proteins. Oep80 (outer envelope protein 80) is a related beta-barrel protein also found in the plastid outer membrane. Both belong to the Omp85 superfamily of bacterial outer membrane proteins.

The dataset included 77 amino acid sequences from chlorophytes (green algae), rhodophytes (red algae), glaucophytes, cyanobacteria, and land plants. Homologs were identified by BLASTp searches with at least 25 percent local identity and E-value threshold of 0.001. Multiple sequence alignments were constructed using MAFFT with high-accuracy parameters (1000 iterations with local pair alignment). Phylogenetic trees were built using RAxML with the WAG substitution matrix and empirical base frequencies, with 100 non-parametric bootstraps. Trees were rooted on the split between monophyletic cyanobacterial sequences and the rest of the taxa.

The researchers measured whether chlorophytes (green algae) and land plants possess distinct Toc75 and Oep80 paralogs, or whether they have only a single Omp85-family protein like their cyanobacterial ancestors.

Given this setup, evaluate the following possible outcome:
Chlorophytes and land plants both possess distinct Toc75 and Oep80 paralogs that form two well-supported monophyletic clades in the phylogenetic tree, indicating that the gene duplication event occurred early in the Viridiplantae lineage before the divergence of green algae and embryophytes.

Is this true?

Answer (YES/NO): YES